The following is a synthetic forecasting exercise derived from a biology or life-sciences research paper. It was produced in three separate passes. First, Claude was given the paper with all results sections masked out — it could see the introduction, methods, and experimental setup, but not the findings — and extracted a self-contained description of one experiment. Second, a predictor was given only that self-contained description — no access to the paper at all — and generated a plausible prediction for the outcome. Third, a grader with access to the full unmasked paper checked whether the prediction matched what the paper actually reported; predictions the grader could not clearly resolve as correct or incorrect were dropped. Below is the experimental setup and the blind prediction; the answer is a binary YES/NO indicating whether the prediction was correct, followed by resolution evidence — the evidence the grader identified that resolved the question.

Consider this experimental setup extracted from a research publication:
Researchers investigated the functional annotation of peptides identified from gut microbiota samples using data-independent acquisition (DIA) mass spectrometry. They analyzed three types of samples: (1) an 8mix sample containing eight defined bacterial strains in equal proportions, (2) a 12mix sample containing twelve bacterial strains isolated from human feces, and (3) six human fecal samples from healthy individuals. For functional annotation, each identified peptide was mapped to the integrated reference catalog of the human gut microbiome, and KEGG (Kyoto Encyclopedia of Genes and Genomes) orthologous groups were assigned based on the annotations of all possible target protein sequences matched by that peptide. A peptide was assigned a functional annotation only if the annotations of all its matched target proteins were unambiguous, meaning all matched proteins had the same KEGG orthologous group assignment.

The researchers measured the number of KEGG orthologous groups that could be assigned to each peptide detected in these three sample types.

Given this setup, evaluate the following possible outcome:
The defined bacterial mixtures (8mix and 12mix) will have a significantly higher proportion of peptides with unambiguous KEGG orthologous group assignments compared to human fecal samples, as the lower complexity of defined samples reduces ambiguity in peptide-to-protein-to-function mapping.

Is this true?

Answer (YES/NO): NO